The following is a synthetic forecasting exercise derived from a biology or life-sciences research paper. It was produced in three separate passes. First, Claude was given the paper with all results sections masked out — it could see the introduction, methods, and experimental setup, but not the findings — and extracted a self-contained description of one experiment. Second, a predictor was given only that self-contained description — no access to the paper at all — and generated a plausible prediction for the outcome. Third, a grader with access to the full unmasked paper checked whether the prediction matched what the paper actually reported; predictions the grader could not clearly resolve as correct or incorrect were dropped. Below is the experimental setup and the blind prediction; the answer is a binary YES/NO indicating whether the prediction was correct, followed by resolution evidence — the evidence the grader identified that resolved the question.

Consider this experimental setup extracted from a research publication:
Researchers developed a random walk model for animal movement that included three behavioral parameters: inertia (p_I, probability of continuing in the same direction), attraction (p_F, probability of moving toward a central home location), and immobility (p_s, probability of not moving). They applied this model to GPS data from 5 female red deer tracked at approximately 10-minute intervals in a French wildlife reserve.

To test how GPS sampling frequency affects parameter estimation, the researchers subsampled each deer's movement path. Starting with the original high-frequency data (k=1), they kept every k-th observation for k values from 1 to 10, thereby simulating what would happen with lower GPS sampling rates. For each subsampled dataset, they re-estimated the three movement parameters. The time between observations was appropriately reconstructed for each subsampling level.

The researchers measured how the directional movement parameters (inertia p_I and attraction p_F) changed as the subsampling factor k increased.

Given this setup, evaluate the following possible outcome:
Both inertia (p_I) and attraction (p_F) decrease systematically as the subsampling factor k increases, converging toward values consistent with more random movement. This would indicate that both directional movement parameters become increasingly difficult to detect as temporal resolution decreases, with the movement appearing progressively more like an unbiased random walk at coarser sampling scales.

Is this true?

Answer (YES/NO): NO